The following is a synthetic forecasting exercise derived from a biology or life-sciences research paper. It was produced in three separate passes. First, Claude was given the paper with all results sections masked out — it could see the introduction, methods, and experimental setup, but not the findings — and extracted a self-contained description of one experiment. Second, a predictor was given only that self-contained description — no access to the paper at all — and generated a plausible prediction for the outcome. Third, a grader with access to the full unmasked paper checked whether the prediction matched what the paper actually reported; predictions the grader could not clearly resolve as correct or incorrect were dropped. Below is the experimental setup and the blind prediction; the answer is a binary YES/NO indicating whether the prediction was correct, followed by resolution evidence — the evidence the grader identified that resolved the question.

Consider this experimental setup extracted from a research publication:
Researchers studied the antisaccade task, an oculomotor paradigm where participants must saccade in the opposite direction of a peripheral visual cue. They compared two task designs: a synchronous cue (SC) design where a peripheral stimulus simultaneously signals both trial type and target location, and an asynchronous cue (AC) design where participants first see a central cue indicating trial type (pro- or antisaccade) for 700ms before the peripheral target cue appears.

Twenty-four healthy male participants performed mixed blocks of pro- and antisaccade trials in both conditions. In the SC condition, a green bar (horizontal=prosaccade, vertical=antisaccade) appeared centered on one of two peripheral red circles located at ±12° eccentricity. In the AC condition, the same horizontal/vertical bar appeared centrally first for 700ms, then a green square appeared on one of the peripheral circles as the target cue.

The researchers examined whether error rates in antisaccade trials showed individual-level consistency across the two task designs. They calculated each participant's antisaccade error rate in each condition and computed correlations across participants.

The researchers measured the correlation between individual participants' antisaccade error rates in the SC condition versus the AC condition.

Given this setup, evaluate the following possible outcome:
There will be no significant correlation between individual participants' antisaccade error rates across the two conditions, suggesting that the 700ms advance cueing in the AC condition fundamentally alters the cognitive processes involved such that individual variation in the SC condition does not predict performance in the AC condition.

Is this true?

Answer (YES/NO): NO